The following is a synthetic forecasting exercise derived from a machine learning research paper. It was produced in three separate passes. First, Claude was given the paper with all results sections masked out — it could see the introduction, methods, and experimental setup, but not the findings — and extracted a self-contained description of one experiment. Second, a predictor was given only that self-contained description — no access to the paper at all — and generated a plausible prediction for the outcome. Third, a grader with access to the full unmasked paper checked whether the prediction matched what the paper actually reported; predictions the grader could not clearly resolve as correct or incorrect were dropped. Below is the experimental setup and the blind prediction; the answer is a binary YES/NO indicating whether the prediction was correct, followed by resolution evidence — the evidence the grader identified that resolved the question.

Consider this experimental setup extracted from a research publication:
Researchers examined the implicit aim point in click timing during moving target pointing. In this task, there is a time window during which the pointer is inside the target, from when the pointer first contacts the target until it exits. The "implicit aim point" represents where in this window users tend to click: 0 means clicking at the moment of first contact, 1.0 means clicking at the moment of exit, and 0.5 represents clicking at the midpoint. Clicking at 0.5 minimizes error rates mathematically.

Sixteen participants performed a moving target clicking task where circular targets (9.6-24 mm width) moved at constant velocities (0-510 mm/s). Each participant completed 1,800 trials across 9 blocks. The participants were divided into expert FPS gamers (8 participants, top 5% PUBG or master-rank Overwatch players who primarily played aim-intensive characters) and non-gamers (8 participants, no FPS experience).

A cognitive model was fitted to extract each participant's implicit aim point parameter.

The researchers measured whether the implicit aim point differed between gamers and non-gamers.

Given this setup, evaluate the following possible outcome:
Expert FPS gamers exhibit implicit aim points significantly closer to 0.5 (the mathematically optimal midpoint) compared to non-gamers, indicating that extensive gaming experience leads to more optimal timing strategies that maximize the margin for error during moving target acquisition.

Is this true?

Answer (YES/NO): NO